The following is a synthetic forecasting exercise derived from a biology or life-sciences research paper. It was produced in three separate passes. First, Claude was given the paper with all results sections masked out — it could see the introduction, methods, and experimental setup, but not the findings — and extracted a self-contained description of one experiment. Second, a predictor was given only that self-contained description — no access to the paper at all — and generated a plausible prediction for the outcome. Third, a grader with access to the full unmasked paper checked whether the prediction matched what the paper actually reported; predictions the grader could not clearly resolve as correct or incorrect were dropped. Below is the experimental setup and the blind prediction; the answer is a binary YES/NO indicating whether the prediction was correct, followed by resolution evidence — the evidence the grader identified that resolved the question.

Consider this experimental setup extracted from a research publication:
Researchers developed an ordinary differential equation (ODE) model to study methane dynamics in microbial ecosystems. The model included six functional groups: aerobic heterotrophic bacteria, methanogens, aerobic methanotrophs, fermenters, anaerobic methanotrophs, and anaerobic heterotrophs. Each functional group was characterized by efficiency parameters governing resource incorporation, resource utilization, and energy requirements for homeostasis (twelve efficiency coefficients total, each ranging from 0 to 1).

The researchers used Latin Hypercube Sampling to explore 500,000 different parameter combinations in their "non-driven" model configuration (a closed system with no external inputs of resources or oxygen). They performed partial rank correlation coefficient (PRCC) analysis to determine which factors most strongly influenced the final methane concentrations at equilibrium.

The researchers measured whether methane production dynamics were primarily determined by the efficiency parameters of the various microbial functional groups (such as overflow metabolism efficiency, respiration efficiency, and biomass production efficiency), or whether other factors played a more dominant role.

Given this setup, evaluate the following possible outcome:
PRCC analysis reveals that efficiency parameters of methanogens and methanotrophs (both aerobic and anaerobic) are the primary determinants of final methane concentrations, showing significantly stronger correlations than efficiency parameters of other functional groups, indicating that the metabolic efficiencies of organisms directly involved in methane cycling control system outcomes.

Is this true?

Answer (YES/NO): NO